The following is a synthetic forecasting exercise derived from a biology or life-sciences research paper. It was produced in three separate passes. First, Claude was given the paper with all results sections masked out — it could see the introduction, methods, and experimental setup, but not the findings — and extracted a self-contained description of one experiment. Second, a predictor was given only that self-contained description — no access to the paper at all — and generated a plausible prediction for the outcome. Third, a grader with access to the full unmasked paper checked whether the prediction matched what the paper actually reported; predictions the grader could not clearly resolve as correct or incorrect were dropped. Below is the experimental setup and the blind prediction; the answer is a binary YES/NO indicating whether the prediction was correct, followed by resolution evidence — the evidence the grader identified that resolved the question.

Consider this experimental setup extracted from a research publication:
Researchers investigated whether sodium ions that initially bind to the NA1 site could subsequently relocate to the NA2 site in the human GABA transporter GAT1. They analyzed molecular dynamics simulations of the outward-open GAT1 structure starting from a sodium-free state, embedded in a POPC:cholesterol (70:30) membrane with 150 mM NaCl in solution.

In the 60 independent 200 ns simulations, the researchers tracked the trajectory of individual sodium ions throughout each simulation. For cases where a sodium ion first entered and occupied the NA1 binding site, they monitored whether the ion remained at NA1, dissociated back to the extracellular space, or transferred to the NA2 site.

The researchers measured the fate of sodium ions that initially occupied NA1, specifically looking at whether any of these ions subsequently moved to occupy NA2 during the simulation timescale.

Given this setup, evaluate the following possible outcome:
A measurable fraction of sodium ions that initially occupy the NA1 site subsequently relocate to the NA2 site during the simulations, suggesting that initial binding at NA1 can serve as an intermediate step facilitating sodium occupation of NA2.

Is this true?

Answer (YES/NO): YES